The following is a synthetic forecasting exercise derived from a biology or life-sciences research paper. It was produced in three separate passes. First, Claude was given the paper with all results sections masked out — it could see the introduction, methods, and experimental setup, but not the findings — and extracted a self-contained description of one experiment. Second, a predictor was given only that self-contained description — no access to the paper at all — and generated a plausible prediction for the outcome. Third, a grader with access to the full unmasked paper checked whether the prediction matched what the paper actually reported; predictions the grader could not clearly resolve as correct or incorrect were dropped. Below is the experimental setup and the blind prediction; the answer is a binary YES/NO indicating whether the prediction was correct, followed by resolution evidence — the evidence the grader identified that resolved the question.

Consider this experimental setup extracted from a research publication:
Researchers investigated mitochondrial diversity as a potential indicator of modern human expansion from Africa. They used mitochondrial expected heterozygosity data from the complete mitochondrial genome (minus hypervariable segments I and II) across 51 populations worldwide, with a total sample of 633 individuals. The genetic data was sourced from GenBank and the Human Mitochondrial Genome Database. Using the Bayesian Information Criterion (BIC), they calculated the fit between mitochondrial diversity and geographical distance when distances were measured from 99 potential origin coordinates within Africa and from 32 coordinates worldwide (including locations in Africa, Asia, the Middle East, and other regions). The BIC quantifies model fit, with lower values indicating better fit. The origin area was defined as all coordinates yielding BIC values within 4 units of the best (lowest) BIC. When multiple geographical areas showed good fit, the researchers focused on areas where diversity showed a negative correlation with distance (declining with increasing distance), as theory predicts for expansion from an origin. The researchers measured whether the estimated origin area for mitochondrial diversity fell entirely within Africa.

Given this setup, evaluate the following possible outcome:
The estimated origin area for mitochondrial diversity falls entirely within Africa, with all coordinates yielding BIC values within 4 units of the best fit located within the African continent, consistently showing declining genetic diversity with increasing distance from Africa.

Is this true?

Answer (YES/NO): NO